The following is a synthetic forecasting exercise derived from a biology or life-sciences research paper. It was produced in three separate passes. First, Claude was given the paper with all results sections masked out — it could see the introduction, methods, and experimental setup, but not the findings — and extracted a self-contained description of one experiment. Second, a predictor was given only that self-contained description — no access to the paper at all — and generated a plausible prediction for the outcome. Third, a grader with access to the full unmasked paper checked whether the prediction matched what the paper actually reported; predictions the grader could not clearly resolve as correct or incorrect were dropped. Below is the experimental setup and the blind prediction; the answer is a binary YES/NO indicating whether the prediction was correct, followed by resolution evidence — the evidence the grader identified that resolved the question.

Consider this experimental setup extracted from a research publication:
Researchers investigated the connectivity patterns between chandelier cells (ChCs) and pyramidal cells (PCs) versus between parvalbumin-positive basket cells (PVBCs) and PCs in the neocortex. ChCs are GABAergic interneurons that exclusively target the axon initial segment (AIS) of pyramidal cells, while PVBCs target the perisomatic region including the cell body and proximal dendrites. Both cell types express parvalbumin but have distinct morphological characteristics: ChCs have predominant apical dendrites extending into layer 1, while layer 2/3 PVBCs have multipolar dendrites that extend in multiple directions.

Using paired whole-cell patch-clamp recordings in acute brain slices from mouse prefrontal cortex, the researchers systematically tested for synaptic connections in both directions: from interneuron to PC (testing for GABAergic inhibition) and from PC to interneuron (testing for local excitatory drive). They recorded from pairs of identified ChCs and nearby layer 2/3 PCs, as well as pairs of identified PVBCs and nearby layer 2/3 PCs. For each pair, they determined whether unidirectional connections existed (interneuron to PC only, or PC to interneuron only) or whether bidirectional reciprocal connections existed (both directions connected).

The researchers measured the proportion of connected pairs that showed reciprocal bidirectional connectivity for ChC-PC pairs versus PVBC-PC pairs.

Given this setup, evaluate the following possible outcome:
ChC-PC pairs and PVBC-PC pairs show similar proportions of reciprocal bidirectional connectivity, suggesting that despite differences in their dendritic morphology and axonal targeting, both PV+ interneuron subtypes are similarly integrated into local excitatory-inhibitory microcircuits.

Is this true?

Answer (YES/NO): NO